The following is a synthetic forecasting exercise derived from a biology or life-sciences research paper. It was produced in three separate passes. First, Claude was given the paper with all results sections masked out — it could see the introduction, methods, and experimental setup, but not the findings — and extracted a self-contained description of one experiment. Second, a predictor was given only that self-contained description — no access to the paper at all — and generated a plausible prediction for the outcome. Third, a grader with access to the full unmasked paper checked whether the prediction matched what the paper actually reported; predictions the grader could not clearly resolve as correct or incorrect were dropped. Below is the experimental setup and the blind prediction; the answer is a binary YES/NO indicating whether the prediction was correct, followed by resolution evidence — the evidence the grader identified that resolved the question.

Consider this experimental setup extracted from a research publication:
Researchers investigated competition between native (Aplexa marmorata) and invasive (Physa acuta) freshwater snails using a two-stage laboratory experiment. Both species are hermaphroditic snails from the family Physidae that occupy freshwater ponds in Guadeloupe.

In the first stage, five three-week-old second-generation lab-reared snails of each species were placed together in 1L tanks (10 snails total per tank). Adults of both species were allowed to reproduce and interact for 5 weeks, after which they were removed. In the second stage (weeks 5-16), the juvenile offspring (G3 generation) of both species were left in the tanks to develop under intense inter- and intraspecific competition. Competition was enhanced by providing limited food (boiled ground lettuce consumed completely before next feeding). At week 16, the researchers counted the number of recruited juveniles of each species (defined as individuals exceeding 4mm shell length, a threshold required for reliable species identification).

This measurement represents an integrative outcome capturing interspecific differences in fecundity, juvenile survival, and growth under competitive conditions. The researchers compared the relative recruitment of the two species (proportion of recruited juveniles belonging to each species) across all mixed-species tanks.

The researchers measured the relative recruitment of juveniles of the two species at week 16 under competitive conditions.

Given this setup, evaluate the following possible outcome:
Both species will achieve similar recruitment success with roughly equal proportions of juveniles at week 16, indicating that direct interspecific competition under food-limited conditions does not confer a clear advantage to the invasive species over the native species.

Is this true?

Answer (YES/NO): NO